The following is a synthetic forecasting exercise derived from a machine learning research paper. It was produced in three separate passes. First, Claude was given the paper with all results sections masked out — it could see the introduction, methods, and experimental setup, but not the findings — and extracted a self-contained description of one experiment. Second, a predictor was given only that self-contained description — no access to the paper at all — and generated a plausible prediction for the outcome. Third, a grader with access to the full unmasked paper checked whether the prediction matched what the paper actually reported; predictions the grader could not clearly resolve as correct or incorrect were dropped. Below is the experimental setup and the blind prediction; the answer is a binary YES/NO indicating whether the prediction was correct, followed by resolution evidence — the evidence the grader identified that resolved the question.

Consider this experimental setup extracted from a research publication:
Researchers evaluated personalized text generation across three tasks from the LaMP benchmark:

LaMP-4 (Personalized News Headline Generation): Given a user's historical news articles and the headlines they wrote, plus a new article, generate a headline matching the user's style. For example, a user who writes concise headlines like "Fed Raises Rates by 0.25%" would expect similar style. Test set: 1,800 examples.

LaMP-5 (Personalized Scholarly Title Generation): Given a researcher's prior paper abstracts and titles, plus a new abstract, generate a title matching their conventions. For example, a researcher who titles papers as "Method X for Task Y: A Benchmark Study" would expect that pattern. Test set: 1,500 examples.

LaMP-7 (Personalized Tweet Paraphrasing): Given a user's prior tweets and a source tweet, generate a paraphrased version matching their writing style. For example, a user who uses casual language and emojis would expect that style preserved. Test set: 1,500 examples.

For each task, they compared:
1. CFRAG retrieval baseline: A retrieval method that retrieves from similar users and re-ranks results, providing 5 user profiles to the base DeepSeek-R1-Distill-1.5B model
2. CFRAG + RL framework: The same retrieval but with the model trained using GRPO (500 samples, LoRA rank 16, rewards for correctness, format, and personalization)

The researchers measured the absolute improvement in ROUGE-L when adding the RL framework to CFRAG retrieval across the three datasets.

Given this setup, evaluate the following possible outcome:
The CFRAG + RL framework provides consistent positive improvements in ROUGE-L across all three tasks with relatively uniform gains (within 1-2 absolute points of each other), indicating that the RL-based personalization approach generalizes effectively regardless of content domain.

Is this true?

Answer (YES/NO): NO